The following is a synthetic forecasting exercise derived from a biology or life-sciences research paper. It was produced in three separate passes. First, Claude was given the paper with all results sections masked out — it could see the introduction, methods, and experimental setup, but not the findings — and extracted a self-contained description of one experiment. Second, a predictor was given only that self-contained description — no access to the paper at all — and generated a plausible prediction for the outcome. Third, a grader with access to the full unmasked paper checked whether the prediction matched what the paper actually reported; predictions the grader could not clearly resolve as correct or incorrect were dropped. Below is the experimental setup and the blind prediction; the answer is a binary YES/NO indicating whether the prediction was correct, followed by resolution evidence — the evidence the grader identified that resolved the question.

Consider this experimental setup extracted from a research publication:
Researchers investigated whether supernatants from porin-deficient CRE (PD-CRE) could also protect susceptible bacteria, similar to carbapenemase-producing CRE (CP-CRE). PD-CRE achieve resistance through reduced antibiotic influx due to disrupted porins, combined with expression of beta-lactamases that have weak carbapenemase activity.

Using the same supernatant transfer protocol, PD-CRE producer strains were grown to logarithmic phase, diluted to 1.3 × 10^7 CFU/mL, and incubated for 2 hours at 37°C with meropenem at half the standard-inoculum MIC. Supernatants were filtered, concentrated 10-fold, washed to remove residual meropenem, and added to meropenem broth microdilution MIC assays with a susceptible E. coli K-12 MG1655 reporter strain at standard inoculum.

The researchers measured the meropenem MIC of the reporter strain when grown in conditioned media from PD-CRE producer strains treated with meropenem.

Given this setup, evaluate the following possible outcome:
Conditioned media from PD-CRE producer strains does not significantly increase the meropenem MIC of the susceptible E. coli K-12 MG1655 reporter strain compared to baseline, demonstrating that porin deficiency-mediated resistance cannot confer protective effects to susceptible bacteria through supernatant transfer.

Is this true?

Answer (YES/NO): YES